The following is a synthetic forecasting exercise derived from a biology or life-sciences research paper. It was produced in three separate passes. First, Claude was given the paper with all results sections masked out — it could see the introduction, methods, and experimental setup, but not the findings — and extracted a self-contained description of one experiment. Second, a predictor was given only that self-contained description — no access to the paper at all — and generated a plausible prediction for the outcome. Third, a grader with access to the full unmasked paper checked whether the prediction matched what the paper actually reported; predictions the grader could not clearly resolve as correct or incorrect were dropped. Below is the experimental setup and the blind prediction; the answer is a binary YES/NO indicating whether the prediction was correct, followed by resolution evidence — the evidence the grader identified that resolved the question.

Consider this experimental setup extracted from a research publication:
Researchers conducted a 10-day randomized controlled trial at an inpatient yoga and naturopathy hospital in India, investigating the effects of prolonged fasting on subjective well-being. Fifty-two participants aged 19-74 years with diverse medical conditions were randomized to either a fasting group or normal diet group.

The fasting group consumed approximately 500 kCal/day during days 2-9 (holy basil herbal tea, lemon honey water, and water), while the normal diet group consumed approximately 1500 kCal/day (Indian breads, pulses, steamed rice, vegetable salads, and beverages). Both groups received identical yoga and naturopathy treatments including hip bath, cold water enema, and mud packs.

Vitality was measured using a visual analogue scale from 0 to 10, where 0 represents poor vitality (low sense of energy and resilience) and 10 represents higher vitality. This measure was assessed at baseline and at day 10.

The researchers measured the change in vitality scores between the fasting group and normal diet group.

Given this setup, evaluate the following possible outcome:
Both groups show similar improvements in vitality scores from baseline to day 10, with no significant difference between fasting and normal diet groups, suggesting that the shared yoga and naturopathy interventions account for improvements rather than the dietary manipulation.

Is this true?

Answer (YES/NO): NO